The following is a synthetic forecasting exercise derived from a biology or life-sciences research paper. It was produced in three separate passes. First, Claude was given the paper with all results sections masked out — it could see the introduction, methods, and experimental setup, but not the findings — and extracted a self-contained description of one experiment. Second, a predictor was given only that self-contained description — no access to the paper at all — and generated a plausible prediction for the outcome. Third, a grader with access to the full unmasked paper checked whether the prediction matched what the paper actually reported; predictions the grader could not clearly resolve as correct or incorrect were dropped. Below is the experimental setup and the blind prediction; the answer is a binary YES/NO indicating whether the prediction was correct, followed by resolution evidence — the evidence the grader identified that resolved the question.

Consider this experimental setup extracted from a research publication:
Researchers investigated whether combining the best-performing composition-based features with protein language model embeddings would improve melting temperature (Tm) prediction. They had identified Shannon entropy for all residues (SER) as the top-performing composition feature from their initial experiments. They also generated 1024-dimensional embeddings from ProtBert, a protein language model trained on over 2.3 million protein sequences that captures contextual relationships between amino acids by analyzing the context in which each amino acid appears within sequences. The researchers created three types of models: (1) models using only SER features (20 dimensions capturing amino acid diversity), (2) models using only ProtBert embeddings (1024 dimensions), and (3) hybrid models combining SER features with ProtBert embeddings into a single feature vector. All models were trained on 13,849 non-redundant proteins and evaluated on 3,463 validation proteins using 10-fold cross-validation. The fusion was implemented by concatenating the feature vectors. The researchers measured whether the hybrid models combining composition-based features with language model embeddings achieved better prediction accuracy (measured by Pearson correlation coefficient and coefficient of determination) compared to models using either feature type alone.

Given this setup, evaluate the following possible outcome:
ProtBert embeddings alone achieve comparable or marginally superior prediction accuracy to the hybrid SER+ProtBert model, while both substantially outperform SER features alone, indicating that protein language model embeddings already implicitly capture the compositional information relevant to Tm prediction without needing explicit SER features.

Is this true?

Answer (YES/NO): YES